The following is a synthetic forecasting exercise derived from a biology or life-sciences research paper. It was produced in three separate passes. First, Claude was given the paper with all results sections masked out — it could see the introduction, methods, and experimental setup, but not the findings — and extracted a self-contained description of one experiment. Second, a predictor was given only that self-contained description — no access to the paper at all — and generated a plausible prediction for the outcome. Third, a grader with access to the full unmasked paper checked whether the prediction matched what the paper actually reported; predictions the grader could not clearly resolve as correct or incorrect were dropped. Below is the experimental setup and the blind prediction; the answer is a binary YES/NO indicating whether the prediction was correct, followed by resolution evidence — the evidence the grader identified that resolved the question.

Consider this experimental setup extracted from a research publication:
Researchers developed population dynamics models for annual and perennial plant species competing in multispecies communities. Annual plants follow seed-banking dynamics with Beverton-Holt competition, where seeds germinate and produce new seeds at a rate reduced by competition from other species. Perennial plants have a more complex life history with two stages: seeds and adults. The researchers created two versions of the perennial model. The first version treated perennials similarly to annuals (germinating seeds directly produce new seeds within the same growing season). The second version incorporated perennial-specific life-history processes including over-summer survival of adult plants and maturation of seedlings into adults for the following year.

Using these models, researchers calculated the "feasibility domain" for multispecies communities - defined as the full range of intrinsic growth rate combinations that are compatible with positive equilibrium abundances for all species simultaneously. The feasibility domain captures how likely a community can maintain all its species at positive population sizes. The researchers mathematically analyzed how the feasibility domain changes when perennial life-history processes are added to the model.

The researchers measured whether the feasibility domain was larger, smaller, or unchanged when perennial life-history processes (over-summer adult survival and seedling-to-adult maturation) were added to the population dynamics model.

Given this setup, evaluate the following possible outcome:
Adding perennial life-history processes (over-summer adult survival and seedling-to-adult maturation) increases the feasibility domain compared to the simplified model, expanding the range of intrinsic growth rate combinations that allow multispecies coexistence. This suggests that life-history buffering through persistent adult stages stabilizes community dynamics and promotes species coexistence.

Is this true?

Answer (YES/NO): NO